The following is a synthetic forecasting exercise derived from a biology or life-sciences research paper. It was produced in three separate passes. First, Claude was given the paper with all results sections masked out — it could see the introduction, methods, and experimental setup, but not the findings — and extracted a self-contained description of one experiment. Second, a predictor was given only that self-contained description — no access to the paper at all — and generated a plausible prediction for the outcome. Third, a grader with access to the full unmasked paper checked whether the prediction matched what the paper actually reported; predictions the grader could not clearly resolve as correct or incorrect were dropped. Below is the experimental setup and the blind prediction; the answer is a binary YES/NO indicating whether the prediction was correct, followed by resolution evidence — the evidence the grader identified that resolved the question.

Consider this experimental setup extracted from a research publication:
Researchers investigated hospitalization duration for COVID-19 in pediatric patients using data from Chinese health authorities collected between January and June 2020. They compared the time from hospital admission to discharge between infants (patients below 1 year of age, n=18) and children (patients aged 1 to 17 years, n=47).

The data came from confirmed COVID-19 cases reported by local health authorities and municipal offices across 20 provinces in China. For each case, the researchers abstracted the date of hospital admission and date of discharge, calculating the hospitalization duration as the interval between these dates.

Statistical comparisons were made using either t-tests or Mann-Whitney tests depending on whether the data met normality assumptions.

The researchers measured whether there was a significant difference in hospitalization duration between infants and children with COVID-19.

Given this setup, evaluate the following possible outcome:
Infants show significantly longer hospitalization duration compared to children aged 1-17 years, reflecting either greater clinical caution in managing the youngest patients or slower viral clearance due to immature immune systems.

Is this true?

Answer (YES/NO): NO